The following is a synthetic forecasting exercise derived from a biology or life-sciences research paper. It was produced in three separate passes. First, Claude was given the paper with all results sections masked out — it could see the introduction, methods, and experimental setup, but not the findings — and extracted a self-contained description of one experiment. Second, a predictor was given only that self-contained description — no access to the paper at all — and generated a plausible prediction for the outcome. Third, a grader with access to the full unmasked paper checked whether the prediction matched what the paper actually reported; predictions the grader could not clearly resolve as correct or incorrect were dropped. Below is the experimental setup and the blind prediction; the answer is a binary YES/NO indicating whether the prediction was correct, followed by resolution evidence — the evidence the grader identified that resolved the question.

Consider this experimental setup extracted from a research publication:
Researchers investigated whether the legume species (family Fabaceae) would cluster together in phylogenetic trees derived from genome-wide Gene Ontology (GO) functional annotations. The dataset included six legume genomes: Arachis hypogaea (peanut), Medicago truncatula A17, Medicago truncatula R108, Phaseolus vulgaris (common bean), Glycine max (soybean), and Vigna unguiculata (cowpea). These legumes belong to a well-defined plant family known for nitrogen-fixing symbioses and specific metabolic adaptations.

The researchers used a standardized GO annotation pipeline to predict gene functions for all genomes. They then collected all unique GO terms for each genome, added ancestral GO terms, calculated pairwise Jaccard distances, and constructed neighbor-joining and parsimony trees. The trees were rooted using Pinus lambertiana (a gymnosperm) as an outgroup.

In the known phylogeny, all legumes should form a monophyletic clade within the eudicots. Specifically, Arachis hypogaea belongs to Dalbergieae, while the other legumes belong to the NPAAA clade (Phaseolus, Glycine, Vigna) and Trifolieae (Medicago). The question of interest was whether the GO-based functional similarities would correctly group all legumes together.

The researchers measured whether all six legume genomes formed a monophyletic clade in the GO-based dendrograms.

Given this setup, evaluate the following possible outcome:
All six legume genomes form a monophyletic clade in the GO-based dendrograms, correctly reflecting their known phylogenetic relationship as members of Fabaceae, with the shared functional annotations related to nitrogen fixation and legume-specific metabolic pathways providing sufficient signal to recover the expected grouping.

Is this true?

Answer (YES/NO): NO